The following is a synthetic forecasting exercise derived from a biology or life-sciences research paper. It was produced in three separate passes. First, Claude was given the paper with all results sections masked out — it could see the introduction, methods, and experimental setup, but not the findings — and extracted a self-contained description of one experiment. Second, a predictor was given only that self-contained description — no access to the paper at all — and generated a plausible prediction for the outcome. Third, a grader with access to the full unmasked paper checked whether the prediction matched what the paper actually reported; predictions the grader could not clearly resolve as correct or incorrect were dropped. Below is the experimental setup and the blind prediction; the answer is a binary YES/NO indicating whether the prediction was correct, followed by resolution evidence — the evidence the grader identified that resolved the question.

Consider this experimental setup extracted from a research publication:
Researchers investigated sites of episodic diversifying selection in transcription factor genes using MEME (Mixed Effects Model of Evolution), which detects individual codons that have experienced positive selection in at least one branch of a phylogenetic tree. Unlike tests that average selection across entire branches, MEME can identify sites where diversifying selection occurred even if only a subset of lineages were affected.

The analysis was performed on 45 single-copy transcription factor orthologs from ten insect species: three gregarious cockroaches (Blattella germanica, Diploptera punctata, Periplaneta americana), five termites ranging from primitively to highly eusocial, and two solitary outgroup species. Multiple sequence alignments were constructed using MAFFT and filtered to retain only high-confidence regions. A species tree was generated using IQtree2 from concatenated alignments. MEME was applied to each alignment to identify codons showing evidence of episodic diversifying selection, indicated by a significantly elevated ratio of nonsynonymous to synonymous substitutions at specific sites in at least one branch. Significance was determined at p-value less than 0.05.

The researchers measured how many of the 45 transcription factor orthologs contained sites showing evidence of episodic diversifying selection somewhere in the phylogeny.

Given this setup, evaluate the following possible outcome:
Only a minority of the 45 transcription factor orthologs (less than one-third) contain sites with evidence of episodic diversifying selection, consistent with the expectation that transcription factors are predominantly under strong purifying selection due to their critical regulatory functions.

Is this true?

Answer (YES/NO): YES